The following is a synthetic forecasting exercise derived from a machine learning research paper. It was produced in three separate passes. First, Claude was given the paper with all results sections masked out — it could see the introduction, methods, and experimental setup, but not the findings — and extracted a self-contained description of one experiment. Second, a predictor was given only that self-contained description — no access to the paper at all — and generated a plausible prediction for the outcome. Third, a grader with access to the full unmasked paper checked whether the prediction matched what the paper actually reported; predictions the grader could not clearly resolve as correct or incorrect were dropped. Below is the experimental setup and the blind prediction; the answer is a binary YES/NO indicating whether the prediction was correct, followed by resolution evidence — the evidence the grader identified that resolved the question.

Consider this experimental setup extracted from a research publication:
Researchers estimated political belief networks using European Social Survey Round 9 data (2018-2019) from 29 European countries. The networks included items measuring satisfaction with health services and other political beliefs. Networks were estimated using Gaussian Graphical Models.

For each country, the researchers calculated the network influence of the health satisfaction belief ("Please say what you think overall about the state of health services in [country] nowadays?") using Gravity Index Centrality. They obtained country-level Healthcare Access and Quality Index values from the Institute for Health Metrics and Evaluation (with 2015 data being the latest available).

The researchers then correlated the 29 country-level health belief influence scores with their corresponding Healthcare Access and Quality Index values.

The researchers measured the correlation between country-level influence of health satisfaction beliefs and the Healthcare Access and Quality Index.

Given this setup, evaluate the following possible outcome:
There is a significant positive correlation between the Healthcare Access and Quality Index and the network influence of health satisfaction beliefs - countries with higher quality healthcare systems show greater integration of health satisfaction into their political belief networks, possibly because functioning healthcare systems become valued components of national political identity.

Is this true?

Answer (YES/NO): NO